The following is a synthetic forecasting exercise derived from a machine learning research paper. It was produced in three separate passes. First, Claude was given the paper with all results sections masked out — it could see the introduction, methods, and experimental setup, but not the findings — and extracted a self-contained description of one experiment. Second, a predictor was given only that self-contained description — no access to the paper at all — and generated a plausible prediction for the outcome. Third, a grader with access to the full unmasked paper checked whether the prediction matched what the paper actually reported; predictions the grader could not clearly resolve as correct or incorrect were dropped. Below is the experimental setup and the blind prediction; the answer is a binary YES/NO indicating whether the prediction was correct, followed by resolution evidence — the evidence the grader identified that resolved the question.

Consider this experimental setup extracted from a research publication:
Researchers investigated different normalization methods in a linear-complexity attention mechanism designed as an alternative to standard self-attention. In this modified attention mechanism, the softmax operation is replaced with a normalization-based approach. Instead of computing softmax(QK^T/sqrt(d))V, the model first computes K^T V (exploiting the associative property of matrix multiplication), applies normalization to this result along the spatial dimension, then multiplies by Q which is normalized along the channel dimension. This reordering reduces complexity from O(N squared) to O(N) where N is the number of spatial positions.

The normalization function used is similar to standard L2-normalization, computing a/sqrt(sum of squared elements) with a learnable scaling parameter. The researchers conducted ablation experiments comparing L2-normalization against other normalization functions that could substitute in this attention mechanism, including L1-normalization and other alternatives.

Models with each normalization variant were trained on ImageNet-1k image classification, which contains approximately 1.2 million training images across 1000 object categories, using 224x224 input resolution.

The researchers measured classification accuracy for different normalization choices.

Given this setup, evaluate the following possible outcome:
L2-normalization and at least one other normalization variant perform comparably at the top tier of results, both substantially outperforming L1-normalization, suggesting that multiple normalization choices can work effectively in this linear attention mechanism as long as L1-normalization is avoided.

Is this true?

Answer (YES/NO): NO